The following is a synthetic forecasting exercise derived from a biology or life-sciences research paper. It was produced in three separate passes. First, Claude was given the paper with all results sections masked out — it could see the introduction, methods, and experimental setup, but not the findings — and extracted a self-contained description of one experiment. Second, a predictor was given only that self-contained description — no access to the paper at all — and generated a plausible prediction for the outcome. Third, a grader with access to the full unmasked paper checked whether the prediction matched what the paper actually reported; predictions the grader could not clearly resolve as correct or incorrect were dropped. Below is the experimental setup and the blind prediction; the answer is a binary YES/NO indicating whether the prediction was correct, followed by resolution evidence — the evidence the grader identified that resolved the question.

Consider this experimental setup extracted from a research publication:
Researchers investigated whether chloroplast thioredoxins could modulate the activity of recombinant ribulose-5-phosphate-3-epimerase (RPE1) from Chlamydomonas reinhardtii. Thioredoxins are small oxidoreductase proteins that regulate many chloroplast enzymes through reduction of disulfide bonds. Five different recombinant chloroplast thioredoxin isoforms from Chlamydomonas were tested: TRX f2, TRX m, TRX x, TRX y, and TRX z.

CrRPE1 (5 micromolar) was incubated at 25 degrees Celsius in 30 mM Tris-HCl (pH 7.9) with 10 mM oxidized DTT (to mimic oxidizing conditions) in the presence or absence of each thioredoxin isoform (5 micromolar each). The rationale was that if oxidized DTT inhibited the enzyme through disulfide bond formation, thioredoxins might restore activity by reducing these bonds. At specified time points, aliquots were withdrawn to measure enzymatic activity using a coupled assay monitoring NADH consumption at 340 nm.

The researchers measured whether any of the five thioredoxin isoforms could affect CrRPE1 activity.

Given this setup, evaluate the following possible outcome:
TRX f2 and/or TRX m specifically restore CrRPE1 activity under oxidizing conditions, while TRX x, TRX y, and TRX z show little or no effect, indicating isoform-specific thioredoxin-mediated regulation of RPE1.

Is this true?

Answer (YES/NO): NO